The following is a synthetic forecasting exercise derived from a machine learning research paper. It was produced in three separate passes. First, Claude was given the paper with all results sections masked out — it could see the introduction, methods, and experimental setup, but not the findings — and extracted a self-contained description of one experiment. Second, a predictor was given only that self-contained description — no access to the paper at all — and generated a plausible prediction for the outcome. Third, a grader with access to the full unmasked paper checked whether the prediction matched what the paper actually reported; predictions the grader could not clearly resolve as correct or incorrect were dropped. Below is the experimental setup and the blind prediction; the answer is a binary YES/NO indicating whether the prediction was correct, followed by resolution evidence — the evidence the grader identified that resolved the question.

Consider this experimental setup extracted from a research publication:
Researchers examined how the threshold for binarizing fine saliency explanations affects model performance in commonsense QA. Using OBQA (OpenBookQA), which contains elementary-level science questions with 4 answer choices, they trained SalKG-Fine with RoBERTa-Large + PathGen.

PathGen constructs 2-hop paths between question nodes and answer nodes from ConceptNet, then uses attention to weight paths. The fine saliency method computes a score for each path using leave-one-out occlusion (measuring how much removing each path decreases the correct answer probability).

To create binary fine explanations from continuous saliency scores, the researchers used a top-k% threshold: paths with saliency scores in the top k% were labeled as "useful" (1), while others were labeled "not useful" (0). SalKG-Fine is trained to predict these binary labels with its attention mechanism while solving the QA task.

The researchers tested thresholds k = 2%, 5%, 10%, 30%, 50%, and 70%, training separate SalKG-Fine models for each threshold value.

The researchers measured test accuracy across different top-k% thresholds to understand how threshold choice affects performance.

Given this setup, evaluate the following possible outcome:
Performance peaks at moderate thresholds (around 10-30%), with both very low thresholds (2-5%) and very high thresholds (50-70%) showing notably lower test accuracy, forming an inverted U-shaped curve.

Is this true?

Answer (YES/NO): NO